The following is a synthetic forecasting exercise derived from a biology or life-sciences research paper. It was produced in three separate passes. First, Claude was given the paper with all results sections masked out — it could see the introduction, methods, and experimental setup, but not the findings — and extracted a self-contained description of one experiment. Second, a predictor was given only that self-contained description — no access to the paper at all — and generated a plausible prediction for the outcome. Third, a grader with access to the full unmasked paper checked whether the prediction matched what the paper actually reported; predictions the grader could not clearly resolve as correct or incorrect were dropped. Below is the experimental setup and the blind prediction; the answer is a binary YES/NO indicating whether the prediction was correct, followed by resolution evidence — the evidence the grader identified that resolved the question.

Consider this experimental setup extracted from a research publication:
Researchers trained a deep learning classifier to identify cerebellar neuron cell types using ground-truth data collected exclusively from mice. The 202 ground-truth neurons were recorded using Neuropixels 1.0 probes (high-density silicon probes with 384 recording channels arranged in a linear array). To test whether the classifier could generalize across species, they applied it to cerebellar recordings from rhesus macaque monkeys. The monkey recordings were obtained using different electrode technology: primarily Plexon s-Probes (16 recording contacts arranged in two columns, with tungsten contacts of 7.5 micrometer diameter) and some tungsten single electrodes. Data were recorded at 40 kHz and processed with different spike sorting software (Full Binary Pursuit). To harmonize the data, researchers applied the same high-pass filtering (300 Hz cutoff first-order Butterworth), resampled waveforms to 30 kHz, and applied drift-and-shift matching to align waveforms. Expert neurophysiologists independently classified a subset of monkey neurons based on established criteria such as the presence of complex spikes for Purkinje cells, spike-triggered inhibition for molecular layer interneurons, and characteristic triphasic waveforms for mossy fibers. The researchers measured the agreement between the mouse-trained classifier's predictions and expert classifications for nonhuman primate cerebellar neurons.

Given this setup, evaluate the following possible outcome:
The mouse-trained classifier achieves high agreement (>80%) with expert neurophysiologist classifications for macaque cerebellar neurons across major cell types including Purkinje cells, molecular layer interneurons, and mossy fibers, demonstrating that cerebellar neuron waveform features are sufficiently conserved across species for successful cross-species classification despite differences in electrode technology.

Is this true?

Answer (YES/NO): NO